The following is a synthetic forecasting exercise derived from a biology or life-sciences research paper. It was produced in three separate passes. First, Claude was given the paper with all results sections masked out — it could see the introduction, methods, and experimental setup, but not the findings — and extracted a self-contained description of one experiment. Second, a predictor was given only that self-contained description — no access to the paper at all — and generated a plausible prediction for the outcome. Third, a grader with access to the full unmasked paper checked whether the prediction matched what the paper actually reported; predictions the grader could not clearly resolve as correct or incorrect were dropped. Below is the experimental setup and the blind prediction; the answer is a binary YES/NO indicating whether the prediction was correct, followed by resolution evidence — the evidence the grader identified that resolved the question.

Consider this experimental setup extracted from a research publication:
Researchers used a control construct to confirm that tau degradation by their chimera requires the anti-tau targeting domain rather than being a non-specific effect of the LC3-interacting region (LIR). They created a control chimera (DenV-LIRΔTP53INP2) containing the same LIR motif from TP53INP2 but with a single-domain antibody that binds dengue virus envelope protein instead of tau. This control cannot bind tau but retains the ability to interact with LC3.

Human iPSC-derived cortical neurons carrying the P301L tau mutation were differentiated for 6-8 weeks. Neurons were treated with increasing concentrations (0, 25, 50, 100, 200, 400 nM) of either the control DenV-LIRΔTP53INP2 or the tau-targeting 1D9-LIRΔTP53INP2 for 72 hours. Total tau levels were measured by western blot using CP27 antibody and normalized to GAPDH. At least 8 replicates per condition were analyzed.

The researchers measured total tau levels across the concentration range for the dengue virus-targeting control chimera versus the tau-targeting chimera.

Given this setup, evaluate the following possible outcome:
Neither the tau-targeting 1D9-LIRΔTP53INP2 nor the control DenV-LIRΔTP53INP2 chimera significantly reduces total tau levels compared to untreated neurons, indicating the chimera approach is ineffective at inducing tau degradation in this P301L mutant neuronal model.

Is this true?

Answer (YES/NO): NO